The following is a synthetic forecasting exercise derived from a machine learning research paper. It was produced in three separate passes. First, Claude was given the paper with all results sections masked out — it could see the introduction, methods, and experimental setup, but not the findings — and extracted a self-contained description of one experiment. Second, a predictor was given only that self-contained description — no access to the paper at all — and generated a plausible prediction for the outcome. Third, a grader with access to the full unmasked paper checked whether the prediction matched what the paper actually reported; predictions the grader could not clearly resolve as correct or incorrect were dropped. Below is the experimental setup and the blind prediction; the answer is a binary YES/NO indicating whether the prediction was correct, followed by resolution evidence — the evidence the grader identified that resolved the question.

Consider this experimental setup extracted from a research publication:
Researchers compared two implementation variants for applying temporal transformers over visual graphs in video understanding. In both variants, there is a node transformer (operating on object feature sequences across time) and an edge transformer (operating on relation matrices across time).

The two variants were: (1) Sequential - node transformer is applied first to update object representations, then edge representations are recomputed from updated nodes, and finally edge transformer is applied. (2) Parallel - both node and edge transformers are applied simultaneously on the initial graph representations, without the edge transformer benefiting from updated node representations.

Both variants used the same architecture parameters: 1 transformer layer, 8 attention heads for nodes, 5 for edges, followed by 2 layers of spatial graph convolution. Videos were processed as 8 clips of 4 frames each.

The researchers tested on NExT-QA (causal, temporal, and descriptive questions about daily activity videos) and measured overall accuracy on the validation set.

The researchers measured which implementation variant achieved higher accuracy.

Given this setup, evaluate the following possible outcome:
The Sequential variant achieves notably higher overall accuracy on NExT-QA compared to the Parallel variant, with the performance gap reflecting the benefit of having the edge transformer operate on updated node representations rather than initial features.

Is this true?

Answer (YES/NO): NO